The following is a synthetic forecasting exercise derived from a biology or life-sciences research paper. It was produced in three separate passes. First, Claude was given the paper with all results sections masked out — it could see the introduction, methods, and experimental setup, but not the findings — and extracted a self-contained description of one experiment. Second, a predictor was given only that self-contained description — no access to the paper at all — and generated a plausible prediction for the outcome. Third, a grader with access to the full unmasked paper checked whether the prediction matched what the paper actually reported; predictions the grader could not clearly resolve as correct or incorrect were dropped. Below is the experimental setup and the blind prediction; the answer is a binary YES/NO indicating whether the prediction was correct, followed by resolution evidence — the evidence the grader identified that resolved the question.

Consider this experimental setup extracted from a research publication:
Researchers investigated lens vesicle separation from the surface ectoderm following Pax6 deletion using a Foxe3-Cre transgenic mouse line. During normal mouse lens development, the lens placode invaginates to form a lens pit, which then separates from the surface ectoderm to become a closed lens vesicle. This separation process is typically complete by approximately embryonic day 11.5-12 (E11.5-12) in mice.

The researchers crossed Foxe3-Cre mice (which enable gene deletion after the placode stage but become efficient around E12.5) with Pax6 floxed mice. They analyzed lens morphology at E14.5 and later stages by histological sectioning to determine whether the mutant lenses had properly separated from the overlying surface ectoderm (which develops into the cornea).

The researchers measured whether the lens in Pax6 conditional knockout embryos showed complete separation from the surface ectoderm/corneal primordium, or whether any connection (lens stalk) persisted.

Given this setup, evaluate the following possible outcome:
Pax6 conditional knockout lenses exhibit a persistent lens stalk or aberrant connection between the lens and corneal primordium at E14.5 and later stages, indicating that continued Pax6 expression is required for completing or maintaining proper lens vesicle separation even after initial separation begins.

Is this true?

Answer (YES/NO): YES